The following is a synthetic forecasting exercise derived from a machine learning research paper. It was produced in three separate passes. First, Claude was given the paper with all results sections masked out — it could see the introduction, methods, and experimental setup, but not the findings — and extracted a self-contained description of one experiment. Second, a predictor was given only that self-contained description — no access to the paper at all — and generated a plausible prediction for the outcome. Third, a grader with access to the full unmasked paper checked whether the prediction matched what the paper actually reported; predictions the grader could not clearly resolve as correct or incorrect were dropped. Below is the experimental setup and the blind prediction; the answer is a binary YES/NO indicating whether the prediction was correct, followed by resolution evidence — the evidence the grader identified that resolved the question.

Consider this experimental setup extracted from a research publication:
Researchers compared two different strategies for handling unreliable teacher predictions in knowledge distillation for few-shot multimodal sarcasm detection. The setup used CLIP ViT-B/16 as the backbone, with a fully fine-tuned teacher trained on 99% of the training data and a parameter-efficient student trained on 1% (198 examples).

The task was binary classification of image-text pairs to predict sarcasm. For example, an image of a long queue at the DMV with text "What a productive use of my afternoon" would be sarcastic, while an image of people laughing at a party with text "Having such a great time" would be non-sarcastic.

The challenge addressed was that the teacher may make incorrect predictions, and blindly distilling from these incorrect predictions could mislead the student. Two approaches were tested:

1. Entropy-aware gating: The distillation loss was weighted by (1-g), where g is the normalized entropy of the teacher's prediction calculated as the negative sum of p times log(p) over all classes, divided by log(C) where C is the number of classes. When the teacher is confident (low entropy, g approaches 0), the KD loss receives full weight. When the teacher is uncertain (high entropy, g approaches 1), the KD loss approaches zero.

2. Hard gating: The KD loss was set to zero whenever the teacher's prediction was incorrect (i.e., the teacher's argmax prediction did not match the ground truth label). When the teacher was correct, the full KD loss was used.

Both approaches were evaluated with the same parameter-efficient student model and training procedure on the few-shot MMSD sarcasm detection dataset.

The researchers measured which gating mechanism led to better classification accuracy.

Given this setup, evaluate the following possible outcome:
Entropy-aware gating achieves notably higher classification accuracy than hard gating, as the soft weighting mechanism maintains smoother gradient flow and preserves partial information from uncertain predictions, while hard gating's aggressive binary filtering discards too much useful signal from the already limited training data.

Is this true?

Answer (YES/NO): YES